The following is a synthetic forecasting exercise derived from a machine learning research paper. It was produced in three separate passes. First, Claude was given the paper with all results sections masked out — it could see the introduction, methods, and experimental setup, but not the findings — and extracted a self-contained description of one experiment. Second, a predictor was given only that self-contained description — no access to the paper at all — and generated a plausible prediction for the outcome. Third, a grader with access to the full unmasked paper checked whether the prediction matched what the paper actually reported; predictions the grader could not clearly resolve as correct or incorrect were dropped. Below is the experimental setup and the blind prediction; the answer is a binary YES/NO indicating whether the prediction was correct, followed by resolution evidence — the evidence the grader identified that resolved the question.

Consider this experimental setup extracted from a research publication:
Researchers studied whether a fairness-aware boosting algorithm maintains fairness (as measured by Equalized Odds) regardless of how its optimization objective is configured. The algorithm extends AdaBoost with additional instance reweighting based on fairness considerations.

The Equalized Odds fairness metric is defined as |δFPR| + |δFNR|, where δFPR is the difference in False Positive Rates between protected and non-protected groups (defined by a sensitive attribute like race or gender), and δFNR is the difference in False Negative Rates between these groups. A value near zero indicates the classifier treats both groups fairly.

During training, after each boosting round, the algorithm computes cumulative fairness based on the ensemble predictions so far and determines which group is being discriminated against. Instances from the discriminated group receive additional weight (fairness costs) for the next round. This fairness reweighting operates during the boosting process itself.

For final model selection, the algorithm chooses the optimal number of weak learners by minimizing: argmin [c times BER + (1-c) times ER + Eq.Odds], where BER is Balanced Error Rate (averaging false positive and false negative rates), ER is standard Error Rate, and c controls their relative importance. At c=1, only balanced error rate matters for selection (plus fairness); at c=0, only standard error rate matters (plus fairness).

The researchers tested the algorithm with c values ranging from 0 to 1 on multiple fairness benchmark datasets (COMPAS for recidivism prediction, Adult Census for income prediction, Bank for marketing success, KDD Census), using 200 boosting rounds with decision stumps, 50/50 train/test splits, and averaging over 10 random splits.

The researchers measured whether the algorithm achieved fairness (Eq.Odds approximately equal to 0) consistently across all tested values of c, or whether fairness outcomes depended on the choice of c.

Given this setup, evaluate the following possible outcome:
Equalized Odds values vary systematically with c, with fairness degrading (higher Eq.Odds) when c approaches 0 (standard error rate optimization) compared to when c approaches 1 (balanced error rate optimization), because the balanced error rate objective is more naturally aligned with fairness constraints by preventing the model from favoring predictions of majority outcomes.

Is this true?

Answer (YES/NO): NO